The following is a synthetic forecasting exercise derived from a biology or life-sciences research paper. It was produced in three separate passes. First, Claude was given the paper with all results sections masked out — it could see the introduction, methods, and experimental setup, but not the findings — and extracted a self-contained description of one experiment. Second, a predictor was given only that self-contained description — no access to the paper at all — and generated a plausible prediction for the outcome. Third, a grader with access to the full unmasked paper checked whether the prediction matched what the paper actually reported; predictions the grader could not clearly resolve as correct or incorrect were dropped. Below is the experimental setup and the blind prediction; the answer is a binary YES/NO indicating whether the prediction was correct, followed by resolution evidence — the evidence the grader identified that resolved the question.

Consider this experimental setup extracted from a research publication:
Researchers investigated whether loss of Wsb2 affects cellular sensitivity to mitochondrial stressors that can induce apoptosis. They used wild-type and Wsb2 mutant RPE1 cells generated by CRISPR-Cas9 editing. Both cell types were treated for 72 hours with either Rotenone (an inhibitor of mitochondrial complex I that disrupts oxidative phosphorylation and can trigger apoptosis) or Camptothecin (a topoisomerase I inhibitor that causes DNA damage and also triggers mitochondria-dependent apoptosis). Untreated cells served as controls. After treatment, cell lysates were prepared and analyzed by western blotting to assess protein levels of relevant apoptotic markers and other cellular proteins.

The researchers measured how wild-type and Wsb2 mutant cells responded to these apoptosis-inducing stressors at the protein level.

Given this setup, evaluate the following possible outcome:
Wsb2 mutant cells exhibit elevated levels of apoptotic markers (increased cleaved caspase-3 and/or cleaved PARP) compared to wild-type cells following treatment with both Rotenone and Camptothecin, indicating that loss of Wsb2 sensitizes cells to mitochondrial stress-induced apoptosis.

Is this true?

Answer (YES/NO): NO